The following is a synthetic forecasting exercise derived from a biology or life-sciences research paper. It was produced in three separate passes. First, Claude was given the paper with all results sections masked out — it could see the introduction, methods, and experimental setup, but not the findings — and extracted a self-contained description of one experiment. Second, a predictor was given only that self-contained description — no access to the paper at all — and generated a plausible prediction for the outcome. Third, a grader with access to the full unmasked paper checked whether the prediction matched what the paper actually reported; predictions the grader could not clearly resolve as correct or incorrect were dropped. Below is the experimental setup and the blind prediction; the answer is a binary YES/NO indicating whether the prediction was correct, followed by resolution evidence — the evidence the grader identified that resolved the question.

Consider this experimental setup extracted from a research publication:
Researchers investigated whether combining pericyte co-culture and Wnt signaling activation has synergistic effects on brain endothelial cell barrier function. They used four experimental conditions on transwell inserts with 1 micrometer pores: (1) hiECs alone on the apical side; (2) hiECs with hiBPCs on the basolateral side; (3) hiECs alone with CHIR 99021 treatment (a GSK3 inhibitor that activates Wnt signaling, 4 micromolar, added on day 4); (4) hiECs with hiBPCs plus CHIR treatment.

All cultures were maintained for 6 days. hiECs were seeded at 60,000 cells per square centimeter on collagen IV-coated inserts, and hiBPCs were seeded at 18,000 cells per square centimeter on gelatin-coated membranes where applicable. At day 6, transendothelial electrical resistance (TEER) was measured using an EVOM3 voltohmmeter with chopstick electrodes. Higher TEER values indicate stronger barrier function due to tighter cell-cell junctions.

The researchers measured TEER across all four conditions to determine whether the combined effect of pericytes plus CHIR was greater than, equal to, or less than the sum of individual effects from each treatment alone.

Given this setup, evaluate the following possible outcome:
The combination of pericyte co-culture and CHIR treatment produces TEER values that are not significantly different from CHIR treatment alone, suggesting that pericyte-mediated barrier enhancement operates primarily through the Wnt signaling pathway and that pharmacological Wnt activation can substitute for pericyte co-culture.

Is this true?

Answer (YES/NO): NO